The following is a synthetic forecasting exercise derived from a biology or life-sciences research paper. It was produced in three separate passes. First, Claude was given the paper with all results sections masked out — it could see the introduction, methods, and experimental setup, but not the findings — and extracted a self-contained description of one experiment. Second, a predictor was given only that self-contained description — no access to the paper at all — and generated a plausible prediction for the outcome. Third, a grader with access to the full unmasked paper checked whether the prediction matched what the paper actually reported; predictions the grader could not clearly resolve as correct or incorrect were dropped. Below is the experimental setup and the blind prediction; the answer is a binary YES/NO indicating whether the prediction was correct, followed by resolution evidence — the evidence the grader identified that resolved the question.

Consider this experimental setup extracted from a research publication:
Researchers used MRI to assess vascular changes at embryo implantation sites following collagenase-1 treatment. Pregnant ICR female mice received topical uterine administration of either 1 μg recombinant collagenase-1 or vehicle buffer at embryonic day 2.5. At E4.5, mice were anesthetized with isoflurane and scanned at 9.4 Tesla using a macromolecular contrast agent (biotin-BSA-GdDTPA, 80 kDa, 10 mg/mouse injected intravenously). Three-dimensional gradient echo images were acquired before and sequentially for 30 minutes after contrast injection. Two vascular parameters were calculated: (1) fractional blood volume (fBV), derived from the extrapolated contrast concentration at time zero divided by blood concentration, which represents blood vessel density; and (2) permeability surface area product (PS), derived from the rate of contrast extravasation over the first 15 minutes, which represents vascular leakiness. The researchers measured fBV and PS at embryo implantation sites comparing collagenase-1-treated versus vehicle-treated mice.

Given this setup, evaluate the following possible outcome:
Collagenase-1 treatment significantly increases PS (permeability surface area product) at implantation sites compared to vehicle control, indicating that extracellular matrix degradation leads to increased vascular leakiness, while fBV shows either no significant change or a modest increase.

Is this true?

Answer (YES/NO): NO